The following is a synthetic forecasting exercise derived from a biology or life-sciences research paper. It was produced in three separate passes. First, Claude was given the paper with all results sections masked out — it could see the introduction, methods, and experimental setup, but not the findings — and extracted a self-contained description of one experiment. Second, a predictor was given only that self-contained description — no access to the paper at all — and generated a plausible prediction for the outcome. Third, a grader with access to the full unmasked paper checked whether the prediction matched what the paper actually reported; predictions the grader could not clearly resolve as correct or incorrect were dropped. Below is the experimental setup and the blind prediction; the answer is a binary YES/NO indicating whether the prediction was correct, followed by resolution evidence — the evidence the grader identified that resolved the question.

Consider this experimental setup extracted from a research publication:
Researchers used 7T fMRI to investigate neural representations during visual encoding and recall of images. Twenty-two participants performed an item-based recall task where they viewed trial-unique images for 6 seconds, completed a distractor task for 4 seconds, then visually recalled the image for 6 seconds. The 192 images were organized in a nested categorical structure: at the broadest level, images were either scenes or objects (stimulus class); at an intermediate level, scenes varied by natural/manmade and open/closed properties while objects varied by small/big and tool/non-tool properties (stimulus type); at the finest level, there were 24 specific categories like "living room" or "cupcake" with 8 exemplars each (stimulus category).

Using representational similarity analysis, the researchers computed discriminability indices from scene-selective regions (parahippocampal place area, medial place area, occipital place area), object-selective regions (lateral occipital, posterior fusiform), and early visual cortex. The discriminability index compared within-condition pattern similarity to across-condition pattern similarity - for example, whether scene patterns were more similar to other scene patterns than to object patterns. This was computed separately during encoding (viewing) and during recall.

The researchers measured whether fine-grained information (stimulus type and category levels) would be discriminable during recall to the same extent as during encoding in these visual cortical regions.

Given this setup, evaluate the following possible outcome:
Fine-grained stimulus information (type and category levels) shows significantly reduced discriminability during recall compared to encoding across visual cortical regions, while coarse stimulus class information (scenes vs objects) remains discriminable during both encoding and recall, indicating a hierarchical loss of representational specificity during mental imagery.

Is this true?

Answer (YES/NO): YES